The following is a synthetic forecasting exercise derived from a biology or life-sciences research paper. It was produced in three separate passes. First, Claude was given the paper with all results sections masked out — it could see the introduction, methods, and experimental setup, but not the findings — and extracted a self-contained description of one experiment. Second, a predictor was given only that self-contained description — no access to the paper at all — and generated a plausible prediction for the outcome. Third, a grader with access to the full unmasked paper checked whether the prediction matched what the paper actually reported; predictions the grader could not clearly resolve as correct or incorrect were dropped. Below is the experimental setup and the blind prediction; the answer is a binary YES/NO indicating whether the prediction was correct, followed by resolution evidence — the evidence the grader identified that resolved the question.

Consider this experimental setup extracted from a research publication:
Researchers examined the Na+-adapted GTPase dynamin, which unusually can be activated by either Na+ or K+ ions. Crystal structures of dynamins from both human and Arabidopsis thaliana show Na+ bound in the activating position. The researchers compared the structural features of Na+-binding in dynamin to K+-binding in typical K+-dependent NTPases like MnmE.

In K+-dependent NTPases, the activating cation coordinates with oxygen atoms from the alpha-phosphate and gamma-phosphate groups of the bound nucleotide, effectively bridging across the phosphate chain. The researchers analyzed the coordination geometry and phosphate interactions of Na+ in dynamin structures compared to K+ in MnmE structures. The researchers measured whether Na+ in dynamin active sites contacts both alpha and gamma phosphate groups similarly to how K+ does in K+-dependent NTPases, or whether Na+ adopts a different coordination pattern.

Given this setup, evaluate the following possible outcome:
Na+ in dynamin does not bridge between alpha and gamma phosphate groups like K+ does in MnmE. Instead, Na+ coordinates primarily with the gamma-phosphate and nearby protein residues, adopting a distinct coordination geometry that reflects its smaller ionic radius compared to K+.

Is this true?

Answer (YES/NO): YES